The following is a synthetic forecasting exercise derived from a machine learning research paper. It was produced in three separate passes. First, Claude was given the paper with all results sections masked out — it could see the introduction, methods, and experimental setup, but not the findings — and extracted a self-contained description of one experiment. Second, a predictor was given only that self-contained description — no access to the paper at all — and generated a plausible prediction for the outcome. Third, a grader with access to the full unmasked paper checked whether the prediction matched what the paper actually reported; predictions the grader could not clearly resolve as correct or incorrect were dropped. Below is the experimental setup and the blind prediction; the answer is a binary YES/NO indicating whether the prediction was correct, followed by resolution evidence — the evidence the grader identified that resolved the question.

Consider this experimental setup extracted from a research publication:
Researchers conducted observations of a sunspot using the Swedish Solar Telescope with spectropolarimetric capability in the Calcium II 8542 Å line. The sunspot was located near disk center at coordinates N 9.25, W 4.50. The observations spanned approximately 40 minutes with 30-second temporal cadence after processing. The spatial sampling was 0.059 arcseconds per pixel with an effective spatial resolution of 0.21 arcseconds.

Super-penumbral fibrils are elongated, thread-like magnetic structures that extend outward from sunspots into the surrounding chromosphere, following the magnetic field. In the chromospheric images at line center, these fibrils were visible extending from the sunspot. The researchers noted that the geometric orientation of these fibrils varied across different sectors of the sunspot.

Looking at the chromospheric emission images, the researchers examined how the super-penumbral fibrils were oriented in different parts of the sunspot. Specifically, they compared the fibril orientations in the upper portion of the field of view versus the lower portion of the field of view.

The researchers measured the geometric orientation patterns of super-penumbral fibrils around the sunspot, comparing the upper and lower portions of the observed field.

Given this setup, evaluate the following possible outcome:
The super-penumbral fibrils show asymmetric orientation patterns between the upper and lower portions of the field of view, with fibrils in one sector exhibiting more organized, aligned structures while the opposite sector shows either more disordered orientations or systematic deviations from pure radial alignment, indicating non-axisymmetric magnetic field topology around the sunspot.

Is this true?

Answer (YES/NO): YES